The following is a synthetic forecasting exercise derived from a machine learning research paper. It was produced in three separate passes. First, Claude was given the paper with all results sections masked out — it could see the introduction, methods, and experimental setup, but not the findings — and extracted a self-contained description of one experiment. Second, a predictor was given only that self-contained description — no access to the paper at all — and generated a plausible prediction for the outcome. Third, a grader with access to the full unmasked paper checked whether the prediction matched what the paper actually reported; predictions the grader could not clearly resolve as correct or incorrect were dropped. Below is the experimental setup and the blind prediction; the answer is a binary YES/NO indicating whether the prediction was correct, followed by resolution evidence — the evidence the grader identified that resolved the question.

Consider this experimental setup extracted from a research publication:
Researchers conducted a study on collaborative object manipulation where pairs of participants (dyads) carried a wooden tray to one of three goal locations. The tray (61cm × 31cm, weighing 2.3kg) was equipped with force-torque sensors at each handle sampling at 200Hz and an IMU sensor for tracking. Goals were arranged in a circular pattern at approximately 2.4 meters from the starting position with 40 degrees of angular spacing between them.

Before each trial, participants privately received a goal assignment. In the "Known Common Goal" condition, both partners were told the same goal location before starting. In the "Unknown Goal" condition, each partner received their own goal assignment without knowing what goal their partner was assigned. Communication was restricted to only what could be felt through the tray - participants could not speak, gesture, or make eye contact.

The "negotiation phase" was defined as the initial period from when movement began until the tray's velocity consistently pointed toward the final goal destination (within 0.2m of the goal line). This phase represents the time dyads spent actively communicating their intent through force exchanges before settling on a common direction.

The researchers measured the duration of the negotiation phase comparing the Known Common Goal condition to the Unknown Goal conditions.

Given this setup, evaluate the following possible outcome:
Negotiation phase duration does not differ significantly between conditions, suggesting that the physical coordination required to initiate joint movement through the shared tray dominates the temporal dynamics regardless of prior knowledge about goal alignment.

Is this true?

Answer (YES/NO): NO